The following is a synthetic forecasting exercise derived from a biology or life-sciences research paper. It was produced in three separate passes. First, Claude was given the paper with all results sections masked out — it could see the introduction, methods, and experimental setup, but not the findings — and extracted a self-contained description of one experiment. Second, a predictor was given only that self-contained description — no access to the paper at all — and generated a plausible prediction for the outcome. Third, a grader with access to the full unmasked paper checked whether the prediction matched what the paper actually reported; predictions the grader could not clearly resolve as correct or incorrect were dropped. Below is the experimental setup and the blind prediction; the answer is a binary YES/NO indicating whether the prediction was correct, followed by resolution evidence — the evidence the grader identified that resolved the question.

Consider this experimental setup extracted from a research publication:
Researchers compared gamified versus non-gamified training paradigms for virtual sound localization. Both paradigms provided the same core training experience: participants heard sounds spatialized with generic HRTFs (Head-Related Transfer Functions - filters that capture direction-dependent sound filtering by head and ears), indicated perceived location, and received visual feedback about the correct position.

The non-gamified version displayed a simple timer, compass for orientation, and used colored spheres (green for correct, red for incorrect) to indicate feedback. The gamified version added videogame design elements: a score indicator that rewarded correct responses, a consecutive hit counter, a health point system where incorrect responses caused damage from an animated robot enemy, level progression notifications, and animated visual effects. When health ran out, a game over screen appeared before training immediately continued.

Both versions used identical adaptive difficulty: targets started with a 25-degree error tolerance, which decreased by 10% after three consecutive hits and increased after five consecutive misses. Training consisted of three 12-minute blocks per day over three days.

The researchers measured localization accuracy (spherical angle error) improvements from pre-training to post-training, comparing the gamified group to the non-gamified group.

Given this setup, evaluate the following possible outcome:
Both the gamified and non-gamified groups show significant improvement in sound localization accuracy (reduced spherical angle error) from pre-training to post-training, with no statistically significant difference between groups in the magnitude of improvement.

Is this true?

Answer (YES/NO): YES